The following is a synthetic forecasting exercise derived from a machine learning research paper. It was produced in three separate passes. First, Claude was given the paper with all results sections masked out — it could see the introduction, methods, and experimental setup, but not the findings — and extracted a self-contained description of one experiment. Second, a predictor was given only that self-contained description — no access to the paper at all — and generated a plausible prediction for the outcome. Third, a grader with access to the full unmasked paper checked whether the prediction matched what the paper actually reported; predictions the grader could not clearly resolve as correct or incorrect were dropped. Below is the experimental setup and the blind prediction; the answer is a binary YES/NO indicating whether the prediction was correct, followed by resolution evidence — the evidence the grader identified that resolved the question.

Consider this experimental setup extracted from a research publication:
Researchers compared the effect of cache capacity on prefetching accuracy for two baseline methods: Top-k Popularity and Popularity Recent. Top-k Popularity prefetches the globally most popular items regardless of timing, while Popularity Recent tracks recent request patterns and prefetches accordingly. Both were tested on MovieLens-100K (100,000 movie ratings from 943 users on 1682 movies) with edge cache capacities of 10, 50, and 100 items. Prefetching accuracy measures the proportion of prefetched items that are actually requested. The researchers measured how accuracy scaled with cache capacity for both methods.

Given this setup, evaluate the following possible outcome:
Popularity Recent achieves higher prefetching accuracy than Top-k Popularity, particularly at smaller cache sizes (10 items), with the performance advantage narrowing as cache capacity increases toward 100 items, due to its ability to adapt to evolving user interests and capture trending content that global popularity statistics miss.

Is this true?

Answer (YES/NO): NO